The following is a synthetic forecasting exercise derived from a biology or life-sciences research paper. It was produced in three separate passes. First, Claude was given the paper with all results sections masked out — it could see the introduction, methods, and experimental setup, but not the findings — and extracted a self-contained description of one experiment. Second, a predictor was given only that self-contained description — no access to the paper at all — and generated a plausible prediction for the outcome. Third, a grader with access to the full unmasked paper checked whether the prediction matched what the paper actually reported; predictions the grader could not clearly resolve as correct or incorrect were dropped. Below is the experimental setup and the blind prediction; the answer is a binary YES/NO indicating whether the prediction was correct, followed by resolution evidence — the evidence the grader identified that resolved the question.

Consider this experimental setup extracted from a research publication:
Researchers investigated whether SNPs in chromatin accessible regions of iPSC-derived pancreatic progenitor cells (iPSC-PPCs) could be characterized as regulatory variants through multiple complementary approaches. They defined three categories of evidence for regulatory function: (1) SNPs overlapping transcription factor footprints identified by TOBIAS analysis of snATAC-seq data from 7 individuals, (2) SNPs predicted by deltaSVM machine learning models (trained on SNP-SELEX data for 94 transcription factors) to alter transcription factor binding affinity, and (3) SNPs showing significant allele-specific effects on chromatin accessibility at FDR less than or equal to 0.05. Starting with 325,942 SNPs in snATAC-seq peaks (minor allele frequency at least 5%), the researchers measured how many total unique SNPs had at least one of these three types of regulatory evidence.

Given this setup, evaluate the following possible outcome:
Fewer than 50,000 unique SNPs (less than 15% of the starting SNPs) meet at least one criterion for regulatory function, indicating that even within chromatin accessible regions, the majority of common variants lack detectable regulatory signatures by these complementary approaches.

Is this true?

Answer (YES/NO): NO